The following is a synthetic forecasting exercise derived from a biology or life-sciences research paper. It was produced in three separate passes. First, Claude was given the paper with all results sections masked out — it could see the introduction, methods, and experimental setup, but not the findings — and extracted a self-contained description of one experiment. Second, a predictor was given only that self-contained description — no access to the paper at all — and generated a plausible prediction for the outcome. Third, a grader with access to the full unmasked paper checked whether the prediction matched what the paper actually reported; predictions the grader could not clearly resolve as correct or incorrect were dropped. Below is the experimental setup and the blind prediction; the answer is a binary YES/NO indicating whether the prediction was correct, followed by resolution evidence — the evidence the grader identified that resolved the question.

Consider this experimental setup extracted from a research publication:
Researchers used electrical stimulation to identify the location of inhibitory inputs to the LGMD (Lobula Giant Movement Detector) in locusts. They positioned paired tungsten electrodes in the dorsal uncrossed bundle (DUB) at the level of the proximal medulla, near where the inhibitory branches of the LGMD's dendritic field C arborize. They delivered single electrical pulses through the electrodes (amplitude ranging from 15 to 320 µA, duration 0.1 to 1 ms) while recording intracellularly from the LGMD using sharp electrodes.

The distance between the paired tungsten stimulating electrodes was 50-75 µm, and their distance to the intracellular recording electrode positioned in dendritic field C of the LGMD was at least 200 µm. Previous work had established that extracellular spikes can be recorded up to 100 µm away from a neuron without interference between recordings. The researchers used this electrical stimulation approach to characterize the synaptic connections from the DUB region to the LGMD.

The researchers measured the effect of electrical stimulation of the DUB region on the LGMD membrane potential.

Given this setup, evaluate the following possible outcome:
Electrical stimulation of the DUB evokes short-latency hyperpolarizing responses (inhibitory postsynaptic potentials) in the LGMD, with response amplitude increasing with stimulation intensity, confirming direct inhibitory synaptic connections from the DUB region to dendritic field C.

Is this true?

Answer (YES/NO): NO